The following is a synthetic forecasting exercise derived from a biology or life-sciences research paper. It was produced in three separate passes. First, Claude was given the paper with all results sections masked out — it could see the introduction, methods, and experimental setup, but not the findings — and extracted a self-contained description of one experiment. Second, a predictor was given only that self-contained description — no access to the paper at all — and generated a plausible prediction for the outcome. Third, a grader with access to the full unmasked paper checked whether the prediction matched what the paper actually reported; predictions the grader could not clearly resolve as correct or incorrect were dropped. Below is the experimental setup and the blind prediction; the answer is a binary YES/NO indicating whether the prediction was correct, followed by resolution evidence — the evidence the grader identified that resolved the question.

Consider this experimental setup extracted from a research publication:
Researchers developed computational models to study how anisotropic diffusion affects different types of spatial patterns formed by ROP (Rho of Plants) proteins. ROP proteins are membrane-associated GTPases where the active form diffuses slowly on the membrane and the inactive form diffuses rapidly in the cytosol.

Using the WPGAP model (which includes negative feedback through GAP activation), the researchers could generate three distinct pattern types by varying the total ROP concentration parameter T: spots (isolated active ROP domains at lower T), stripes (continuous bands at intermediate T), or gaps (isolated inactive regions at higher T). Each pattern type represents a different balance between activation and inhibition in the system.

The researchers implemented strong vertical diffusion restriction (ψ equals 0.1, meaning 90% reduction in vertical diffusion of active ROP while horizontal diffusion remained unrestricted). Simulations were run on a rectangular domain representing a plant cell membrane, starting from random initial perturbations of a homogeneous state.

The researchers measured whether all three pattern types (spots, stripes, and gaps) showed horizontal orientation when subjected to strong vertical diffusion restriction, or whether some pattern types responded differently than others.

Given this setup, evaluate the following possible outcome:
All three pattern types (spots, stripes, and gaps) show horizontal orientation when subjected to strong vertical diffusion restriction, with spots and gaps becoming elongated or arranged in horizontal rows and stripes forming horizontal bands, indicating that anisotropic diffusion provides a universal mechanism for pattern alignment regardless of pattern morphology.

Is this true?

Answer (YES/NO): YES